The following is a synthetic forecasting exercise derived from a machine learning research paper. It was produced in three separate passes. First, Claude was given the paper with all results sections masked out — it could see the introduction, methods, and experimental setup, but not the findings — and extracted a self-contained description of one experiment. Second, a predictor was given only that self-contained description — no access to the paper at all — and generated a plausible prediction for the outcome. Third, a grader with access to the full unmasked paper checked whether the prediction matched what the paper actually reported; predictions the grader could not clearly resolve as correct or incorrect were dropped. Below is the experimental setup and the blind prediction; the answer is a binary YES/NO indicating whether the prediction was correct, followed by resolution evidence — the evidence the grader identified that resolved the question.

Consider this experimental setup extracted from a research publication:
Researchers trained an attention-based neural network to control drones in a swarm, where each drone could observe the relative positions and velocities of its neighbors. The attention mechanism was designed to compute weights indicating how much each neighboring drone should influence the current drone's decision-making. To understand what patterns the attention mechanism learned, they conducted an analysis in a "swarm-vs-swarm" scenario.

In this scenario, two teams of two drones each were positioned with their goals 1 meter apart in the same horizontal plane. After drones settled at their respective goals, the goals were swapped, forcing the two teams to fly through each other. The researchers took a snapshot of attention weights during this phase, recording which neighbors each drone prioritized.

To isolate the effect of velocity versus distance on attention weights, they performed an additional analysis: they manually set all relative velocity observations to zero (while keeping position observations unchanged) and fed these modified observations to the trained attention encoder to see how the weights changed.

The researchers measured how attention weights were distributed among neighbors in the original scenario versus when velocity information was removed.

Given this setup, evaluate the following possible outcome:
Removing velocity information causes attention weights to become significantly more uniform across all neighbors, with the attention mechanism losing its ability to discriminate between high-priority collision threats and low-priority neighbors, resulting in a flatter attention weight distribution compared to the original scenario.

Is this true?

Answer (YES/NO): YES